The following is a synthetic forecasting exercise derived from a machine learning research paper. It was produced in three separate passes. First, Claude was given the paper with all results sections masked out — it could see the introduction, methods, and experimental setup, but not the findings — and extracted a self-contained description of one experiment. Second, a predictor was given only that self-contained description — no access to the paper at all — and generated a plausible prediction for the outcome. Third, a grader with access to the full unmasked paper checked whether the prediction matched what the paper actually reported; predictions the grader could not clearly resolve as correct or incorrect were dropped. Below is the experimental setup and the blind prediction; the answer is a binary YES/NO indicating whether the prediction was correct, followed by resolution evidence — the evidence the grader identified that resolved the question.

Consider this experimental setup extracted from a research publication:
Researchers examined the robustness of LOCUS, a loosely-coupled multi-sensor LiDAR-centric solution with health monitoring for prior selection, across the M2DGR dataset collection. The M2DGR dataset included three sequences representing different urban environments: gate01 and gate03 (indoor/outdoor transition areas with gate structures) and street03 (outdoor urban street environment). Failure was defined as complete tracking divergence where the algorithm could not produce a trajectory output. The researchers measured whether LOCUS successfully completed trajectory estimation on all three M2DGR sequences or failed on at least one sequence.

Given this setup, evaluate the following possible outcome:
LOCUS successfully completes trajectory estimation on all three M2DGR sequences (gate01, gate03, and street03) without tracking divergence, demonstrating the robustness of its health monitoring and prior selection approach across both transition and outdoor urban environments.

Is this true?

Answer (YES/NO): NO